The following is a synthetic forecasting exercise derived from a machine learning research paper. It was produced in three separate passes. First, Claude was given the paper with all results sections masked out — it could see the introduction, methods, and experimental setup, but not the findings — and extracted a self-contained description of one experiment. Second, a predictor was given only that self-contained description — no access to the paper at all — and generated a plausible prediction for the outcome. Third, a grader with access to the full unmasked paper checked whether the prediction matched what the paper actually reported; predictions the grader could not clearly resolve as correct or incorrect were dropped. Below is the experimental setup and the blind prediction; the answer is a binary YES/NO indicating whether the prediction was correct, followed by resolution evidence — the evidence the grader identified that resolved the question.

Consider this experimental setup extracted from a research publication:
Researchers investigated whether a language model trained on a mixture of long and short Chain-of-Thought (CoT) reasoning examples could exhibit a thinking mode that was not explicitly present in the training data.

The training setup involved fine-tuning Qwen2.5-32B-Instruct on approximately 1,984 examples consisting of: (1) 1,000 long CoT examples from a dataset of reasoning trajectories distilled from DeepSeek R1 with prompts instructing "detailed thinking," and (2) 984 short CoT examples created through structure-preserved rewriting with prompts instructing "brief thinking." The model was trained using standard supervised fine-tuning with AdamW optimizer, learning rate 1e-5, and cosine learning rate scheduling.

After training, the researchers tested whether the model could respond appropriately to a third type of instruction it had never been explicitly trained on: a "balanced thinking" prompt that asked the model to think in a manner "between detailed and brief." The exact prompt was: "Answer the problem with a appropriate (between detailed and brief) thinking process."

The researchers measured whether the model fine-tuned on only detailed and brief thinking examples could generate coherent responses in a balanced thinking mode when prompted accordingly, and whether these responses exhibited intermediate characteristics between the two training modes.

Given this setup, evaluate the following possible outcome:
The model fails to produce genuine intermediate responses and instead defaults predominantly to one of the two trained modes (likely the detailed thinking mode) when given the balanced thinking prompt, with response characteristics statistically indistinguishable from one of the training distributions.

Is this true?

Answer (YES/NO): NO